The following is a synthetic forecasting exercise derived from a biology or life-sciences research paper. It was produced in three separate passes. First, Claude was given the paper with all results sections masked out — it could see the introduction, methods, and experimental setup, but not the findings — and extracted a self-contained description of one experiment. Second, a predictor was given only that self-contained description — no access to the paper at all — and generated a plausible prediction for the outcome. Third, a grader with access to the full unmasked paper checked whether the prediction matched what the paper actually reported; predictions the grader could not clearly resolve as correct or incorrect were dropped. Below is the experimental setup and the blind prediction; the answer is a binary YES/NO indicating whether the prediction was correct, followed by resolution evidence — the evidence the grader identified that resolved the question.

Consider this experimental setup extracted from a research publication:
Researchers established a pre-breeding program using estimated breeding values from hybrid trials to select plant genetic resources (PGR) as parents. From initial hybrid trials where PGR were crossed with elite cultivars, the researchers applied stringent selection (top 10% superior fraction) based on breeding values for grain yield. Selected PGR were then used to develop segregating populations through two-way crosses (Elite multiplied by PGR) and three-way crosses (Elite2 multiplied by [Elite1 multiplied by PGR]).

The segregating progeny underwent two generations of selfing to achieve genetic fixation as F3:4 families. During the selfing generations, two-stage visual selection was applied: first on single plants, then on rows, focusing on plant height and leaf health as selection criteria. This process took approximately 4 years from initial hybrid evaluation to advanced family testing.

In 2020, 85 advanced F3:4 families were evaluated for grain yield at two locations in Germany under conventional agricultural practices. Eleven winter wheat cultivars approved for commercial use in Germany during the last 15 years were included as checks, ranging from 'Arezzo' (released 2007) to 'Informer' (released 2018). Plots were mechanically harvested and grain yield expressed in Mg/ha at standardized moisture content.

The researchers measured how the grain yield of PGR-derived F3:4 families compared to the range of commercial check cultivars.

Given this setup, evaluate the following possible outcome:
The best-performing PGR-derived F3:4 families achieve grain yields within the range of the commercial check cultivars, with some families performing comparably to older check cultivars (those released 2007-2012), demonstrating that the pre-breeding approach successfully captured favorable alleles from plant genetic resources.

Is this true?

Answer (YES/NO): YES